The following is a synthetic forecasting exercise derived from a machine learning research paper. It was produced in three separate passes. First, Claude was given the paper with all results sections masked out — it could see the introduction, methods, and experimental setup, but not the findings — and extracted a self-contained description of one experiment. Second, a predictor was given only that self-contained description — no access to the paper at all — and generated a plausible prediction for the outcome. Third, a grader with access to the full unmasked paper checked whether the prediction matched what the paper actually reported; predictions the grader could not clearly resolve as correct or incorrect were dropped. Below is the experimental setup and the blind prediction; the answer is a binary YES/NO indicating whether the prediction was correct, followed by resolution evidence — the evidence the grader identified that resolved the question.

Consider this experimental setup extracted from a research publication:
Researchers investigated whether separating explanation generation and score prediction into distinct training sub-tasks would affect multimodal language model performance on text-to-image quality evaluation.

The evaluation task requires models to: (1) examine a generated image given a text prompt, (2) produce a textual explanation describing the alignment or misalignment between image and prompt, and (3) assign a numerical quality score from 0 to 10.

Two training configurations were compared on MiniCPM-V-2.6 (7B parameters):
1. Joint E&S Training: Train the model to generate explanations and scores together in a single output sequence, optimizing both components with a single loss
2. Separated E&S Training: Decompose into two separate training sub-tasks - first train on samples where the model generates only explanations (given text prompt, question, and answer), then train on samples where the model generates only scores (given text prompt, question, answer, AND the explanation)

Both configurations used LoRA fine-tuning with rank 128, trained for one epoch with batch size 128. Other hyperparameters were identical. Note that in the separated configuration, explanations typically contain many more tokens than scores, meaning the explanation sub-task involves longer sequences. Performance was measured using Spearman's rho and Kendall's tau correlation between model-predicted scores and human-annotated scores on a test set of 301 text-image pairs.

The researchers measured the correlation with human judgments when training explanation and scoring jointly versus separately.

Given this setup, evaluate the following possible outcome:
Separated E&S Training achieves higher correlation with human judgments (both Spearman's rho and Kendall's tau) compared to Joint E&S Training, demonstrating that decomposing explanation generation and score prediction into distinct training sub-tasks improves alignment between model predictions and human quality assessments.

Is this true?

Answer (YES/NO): YES